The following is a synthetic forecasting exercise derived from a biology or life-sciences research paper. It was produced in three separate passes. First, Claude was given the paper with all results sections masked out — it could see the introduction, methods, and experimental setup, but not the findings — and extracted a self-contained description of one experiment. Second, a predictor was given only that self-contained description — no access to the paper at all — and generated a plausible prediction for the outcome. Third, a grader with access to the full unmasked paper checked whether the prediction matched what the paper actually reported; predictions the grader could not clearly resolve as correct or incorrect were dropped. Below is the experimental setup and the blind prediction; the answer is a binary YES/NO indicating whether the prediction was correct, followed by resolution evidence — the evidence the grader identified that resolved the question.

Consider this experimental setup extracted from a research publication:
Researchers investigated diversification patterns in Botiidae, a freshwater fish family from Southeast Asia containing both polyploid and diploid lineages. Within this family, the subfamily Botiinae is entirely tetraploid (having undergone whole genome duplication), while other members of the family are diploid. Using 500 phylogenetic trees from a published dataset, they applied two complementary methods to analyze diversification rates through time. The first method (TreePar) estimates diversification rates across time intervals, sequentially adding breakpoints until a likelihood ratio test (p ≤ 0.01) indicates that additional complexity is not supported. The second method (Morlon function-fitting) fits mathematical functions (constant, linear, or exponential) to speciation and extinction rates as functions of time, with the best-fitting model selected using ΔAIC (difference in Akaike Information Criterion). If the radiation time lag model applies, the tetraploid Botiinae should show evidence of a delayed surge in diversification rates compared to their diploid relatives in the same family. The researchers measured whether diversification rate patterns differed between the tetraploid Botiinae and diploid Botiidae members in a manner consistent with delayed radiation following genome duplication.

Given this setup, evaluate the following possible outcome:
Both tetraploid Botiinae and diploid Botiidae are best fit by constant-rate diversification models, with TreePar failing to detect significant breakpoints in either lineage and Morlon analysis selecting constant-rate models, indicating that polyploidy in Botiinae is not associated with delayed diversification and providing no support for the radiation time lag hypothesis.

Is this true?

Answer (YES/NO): NO